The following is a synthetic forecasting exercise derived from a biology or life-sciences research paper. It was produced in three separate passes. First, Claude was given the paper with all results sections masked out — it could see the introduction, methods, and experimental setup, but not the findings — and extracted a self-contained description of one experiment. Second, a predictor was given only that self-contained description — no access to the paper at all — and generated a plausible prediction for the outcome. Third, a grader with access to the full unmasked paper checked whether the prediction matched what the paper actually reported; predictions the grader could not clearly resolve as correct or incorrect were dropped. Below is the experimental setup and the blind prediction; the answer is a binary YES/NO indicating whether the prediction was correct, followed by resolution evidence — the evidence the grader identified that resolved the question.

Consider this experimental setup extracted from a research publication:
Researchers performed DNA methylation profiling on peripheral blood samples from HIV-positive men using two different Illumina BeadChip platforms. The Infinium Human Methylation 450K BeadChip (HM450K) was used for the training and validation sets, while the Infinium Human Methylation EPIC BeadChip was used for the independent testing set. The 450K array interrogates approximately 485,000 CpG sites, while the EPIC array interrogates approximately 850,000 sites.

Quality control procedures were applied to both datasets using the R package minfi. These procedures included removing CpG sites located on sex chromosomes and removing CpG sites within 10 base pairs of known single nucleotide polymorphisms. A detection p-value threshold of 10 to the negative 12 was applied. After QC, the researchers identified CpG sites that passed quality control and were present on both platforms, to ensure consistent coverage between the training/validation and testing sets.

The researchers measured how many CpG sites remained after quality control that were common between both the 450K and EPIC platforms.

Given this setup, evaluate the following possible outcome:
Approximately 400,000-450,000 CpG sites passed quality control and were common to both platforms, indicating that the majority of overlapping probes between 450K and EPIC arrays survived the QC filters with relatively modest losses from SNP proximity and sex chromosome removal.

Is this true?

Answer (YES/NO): YES